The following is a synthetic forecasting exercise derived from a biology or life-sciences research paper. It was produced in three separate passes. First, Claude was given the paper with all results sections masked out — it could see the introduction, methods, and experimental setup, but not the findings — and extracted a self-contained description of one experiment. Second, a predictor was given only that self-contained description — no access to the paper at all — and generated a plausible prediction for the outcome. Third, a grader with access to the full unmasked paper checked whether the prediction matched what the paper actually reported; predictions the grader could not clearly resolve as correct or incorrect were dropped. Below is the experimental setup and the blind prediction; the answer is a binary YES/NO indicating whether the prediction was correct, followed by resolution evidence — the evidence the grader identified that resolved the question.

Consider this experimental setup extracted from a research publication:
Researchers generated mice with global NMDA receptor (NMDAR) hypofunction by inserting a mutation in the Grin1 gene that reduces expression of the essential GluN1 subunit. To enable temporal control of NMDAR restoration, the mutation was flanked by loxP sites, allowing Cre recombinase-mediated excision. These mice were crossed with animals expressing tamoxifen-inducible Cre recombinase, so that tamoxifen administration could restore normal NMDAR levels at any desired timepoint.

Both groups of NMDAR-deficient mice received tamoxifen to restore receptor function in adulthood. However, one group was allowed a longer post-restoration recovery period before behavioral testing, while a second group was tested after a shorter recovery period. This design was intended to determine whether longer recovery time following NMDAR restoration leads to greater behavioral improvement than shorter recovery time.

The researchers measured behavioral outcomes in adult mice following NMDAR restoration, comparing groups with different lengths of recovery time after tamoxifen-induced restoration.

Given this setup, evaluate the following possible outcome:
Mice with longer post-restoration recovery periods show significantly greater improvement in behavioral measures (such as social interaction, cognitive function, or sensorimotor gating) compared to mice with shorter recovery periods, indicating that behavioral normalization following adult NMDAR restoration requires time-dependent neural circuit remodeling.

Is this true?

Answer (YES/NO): NO